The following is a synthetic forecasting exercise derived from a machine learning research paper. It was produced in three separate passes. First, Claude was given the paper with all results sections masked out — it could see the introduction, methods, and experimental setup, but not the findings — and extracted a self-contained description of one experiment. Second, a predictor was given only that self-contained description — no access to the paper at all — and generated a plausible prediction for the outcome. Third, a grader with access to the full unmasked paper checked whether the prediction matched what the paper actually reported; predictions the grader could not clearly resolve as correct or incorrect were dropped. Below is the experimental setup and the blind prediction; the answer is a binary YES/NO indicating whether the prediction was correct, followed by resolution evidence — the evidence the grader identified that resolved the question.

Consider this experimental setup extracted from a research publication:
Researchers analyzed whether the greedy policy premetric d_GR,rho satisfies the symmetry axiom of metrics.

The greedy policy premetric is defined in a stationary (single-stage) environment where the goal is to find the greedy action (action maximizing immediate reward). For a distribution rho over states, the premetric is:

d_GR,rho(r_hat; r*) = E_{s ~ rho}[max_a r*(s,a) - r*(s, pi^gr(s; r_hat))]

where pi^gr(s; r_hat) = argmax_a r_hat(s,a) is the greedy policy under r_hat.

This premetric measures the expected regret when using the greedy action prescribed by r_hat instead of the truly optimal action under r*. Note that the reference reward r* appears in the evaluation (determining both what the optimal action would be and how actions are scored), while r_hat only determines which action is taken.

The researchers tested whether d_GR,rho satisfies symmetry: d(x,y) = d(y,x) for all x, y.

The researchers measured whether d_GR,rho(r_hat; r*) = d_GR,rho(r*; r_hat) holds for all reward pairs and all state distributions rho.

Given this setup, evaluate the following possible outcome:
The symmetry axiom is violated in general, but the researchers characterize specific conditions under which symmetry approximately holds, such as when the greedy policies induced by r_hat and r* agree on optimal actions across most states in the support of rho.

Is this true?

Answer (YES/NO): NO